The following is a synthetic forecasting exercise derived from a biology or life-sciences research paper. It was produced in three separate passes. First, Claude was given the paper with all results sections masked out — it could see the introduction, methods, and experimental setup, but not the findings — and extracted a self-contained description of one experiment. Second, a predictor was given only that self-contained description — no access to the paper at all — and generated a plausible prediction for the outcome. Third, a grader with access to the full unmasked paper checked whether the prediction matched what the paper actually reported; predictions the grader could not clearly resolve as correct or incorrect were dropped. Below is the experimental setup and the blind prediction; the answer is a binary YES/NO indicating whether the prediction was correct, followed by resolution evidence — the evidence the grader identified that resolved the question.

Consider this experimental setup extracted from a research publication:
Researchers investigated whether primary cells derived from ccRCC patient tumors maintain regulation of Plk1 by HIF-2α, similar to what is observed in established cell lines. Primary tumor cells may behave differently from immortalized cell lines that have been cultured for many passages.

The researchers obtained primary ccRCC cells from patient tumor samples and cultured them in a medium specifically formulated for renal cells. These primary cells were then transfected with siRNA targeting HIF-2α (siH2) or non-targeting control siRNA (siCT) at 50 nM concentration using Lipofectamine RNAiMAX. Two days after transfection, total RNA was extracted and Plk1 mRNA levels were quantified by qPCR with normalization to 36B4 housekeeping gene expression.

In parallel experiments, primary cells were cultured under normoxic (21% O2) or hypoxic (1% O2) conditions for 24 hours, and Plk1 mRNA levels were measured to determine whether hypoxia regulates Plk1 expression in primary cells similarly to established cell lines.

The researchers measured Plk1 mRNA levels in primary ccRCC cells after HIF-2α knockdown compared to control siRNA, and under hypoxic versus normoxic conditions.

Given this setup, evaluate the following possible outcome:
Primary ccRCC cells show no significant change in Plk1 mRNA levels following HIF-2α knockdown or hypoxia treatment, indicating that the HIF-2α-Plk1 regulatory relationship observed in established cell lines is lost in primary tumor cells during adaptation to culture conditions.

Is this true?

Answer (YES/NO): NO